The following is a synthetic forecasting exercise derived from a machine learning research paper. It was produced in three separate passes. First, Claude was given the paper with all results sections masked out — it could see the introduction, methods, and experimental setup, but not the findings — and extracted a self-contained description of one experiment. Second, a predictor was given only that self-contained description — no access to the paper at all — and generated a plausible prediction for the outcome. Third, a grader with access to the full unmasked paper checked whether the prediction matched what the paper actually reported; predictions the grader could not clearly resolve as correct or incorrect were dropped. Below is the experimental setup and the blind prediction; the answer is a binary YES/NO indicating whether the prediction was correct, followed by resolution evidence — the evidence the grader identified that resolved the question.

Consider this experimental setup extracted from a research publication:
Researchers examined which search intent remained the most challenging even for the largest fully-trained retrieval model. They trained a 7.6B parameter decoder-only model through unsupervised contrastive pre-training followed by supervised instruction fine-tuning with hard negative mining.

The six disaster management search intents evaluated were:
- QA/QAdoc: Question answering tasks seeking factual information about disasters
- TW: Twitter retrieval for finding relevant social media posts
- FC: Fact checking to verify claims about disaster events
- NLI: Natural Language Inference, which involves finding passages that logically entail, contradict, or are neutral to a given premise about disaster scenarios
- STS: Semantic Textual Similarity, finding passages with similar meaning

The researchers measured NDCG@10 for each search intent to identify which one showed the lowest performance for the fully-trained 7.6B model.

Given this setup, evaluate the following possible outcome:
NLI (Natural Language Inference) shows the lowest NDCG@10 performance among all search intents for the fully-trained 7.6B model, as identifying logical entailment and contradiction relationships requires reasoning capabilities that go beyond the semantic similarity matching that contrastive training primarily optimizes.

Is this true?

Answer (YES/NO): YES